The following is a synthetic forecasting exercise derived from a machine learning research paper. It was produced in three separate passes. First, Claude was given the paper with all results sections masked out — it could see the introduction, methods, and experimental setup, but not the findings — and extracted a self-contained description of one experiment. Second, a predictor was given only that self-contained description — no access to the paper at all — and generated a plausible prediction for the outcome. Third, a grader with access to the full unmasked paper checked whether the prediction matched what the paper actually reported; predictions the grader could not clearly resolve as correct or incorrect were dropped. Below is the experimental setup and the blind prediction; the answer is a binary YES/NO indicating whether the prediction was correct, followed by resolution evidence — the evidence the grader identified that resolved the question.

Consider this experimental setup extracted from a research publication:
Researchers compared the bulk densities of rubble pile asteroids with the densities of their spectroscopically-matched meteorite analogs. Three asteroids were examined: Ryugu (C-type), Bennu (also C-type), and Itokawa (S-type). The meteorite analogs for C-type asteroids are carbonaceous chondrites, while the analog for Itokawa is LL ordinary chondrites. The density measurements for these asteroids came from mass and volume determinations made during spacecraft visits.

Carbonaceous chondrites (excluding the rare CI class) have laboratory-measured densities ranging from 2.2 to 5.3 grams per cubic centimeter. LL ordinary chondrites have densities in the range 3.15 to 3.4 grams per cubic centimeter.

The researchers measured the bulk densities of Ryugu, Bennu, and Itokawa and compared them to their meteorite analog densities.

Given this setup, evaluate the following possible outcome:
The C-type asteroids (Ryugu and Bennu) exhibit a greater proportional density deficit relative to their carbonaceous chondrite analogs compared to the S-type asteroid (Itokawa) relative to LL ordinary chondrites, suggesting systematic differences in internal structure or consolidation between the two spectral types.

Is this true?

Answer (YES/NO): NO